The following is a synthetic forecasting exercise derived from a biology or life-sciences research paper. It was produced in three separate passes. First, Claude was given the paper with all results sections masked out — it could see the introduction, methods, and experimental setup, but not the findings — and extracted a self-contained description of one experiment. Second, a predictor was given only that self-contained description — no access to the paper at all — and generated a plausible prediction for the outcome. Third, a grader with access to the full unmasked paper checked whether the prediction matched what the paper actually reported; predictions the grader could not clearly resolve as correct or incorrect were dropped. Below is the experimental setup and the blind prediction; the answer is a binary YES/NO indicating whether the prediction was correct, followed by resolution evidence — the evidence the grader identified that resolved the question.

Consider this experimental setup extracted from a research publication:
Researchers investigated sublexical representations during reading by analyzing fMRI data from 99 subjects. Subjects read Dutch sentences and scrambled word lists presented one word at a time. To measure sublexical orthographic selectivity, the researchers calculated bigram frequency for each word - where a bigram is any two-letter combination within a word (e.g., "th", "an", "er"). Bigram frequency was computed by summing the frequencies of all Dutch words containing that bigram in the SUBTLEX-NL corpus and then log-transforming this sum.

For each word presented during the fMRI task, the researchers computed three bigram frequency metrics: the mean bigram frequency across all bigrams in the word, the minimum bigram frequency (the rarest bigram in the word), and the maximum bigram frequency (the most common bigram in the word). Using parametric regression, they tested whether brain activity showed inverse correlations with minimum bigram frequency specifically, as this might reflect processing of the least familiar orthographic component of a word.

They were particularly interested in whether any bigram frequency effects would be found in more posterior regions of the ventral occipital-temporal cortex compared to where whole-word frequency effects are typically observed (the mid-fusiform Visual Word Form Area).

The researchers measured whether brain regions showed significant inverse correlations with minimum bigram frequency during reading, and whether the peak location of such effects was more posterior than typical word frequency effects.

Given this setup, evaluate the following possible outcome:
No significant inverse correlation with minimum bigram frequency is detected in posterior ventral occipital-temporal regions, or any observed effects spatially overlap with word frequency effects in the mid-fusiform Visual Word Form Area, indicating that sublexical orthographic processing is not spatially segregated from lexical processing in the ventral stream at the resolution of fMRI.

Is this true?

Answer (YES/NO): NO